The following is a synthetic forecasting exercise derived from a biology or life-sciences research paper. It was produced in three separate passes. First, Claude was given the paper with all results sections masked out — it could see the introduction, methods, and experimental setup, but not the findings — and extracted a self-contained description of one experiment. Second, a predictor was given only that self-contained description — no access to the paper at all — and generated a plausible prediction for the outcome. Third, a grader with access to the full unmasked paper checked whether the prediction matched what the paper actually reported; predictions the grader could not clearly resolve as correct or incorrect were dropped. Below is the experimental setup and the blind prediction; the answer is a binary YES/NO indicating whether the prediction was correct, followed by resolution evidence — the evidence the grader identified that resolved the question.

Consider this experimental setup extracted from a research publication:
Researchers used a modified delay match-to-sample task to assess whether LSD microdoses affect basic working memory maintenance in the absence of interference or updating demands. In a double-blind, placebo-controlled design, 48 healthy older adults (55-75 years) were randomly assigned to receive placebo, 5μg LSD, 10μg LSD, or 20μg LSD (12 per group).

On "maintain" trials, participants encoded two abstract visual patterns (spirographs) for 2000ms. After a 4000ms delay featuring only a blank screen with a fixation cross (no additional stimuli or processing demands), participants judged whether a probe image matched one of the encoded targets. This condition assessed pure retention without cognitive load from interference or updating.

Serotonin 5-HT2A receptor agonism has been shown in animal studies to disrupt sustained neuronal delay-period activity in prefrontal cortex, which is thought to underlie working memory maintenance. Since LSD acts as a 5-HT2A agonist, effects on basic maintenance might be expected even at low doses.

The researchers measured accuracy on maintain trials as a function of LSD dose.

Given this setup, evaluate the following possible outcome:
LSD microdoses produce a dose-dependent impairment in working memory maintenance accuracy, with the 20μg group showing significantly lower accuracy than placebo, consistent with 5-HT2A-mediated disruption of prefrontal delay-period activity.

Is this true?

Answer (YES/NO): NO